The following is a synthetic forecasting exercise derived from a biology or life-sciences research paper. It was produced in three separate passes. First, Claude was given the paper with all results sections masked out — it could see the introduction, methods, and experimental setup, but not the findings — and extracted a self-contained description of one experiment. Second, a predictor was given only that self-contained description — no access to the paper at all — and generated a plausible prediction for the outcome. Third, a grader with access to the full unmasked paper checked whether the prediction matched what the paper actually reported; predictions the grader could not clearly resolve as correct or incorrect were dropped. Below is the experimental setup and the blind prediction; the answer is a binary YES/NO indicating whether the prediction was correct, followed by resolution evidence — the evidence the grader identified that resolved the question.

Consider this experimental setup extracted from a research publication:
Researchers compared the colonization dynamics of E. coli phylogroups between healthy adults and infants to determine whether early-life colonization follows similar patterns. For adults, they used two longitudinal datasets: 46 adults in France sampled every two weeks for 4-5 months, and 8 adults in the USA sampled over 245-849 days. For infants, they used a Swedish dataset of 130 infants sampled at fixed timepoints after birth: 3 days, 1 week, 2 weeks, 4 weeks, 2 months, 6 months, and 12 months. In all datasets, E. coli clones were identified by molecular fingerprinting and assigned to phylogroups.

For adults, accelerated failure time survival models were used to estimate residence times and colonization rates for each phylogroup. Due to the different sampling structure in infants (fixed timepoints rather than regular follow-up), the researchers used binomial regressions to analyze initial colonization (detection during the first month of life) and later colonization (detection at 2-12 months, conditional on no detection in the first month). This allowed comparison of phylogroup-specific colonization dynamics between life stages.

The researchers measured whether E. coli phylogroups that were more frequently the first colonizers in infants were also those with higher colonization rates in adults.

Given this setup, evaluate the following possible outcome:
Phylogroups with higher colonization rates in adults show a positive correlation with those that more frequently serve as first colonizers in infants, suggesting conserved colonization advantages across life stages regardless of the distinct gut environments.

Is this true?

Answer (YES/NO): YES